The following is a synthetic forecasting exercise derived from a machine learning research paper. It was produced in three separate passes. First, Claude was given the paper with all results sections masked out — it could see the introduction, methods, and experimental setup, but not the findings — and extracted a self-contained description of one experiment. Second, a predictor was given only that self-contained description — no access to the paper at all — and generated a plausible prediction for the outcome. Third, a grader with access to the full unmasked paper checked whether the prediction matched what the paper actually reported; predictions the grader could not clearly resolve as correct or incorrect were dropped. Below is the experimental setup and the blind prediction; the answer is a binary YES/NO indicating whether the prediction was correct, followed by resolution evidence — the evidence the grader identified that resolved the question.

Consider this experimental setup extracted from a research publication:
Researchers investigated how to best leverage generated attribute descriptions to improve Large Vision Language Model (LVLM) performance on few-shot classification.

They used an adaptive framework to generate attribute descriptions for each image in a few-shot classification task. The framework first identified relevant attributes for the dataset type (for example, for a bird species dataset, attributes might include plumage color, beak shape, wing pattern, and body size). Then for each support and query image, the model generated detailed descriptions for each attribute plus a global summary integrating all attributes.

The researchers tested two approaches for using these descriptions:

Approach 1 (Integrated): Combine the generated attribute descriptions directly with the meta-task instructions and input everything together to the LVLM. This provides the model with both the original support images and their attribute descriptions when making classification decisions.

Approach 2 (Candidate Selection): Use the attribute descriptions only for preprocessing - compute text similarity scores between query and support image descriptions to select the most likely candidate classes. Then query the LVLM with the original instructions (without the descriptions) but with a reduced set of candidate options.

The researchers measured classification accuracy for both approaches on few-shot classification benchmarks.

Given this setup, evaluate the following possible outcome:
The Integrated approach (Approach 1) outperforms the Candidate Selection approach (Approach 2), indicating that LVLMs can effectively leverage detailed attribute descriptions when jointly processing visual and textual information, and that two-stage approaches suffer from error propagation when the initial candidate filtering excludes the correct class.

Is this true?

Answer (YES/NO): NO